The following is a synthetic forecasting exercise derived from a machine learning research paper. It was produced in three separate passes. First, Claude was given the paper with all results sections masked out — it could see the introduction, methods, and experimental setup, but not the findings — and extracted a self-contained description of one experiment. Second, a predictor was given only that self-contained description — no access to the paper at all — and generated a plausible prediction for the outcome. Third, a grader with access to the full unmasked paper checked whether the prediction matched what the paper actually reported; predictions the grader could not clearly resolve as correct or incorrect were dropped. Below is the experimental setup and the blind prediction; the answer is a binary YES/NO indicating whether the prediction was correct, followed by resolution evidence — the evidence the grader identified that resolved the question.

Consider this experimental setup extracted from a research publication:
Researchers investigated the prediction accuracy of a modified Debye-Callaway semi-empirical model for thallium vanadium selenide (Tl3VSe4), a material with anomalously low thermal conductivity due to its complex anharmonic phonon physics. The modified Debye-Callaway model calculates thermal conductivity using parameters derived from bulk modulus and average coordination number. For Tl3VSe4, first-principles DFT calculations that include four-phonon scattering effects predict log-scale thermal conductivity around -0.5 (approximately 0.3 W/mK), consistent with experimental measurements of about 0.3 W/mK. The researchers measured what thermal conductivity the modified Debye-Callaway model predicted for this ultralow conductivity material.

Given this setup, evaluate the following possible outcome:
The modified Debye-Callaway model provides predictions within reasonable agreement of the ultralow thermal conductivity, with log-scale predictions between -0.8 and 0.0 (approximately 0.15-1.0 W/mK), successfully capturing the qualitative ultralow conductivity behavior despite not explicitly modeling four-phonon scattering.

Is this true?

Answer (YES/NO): NO